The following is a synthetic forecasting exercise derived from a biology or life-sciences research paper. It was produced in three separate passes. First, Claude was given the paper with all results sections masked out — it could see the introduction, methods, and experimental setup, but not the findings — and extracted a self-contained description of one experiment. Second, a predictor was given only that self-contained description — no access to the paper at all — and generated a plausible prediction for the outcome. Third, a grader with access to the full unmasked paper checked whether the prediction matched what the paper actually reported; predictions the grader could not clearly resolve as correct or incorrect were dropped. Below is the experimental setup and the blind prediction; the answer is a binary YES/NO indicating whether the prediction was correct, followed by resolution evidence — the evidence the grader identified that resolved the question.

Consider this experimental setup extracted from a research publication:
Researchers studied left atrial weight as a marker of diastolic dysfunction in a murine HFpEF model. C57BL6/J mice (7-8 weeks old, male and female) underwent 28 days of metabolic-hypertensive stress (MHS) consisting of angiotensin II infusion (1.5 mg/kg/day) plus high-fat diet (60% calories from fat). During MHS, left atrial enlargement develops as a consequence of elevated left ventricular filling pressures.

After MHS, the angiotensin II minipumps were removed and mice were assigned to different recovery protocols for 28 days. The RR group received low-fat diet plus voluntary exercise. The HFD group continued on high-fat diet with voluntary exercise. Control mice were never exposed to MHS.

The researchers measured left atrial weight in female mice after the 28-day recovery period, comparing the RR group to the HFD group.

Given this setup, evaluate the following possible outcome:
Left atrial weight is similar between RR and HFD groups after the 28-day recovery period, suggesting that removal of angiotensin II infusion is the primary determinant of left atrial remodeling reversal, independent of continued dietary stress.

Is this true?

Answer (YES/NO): NO